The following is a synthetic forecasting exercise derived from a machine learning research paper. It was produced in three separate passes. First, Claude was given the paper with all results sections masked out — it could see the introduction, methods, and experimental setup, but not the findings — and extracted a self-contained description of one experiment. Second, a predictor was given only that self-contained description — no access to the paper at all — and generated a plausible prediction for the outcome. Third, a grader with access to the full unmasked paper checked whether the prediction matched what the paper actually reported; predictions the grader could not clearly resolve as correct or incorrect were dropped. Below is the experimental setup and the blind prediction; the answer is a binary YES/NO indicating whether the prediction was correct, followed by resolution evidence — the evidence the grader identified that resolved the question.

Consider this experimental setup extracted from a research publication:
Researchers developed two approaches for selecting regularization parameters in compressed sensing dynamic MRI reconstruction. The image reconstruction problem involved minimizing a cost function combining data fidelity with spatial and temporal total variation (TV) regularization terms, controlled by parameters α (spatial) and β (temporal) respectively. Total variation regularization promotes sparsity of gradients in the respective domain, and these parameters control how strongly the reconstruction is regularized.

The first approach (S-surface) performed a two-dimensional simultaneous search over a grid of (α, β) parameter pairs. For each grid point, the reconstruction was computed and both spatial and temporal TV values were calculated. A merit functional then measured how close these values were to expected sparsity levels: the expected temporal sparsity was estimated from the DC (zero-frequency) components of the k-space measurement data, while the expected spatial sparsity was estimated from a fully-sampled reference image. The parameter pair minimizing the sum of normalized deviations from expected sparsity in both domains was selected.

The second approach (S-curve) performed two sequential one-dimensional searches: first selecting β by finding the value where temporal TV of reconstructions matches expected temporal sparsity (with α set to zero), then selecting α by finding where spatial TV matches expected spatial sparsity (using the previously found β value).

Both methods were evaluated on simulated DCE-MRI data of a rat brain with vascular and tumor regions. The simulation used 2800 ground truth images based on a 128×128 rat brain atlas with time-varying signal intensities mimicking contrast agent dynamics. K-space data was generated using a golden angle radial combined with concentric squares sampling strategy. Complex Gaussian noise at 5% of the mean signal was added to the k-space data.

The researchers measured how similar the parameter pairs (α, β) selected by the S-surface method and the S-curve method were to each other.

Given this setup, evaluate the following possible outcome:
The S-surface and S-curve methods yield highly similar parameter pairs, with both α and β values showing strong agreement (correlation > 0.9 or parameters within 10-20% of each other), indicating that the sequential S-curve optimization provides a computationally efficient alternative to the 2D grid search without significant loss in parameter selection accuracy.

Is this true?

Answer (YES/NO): NO